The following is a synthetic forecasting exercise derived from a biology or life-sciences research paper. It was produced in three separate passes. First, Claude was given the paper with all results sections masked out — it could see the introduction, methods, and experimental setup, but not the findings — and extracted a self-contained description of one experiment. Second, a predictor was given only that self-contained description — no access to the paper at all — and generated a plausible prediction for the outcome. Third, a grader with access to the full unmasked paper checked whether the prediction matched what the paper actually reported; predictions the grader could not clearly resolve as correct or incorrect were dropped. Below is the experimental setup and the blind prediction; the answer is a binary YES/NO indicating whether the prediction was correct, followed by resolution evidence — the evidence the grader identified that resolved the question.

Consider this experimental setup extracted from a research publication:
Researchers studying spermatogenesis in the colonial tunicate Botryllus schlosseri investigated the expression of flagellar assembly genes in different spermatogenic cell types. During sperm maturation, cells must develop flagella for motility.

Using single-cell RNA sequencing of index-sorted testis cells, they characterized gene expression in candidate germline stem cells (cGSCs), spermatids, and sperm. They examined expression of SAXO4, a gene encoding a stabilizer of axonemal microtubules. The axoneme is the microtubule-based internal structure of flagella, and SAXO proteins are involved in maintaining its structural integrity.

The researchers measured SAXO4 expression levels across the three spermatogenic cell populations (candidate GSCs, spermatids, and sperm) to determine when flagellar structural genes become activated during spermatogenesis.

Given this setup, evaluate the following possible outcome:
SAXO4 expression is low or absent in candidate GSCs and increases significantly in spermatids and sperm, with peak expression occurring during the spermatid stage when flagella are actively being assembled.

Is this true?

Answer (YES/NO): YES